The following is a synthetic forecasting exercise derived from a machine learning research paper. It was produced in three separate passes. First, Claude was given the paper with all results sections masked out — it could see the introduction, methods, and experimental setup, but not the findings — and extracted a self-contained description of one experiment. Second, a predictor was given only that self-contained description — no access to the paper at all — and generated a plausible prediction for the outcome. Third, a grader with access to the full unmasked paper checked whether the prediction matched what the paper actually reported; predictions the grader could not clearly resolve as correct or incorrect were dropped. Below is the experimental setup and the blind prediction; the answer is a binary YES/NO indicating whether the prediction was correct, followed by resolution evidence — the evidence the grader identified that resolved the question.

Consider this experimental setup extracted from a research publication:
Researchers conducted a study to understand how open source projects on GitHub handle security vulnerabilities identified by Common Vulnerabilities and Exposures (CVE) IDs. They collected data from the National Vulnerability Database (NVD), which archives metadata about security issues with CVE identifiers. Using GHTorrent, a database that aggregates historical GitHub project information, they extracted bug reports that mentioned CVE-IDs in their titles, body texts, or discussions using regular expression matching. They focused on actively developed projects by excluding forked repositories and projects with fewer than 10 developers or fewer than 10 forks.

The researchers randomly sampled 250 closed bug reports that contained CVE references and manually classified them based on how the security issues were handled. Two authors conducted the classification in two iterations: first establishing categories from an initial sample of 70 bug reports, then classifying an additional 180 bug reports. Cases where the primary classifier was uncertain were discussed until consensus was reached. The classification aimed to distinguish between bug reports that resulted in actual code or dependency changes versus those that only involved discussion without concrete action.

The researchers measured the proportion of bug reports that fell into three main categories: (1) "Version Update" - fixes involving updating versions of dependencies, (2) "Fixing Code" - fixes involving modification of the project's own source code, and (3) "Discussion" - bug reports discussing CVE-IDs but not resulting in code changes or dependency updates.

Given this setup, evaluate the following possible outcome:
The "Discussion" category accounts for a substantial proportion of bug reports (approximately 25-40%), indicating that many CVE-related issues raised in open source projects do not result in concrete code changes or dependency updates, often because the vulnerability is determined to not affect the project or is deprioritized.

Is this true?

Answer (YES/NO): NO